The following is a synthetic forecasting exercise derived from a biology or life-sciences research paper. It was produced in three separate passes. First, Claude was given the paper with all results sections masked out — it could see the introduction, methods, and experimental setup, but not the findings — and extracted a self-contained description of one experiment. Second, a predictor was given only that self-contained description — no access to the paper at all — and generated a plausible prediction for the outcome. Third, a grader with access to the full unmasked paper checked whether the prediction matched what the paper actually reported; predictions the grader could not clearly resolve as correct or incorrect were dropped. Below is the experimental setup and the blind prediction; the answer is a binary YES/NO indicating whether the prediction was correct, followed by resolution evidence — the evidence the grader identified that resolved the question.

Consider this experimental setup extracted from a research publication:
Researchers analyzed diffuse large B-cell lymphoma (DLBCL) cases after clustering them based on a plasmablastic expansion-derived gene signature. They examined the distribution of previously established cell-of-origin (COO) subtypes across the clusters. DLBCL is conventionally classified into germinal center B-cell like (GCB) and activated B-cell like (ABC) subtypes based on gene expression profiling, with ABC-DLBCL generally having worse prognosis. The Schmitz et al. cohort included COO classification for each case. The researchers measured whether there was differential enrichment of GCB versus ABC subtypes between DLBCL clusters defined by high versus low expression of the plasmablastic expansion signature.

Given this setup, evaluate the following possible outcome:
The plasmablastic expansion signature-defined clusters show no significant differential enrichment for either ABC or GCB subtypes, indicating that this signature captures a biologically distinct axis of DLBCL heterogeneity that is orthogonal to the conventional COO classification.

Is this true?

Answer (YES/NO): NO